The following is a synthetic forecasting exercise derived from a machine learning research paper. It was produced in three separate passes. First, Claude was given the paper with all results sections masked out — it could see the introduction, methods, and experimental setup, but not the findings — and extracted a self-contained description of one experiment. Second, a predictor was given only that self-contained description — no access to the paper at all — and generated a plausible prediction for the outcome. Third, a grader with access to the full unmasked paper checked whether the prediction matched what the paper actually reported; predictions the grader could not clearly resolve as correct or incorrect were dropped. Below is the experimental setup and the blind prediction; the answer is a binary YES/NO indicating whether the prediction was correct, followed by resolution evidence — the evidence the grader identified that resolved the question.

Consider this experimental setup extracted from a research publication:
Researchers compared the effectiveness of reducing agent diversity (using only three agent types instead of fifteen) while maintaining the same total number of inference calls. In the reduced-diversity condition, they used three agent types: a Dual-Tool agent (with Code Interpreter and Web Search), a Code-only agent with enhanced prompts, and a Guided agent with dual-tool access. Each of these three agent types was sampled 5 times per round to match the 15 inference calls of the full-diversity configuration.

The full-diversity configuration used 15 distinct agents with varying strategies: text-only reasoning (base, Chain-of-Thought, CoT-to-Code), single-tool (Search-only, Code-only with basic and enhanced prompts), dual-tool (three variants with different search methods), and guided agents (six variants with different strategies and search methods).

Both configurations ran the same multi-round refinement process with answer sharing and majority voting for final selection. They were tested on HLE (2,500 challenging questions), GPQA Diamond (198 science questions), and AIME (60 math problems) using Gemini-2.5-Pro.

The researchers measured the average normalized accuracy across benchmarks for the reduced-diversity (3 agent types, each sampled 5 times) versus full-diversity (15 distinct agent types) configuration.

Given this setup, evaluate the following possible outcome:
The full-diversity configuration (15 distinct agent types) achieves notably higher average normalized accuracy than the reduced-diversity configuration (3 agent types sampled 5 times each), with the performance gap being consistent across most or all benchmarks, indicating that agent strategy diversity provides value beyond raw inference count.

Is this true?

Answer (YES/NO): YES